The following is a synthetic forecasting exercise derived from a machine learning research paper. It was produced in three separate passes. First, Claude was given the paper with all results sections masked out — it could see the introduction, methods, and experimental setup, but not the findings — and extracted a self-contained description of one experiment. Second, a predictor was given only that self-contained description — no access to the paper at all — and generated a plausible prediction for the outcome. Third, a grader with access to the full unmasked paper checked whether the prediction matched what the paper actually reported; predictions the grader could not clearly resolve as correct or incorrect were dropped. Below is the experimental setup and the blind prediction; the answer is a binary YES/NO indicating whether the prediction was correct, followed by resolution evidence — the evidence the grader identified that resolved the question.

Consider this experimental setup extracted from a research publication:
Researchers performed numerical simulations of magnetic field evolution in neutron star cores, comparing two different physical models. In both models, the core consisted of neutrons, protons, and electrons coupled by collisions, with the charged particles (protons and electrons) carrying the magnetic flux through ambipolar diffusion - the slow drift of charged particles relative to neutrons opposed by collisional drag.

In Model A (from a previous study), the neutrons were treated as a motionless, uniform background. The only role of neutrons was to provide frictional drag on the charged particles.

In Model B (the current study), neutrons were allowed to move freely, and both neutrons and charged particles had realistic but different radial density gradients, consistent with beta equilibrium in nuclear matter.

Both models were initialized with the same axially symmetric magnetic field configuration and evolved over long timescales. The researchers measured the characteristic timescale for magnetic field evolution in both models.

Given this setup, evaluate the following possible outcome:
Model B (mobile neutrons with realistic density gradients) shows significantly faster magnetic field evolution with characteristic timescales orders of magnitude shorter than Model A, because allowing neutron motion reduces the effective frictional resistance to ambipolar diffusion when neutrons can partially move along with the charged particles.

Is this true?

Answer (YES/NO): NO